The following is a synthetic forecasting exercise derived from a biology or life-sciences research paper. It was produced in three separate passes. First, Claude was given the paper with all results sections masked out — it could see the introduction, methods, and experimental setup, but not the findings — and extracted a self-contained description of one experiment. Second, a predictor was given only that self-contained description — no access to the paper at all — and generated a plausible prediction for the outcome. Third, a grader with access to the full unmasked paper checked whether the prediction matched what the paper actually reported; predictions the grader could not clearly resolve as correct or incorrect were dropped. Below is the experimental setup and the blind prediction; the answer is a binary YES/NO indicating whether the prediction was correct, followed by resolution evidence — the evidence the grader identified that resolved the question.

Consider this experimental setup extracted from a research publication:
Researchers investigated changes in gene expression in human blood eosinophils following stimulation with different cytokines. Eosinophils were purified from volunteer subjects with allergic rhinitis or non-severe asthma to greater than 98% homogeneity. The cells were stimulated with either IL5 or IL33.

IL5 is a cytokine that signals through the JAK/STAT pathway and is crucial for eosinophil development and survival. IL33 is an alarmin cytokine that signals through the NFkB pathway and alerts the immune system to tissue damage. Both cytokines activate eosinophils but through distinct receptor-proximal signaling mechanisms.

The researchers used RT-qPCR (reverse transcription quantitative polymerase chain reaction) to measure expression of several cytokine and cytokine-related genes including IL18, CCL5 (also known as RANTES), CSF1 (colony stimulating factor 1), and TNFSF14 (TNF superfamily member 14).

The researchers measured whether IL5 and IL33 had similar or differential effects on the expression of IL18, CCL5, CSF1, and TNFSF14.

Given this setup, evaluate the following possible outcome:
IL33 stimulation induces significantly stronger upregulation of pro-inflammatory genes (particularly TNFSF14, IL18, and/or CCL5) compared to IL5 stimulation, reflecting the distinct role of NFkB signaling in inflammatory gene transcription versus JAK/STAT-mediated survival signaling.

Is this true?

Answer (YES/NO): YES